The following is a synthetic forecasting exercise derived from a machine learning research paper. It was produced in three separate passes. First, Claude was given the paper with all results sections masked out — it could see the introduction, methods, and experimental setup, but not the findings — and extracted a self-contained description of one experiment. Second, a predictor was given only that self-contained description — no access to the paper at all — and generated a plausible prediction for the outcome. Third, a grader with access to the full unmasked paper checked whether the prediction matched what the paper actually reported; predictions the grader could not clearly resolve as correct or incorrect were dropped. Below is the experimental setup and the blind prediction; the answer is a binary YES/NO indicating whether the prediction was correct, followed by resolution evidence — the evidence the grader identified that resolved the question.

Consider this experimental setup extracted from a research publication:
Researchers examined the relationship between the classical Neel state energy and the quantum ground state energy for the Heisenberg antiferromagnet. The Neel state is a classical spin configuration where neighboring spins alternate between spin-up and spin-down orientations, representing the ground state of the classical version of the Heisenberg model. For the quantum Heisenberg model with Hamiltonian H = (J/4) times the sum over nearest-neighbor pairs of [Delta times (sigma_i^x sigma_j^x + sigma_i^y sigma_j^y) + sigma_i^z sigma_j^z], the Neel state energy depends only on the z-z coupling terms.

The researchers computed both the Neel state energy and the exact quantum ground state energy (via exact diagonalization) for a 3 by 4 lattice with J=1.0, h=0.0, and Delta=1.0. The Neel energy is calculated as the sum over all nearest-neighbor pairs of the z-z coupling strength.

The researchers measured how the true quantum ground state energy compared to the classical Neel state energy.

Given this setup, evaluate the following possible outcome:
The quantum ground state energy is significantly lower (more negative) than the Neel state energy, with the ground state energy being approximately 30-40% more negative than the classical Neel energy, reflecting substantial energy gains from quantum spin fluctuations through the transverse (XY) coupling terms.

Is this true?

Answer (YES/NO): NO